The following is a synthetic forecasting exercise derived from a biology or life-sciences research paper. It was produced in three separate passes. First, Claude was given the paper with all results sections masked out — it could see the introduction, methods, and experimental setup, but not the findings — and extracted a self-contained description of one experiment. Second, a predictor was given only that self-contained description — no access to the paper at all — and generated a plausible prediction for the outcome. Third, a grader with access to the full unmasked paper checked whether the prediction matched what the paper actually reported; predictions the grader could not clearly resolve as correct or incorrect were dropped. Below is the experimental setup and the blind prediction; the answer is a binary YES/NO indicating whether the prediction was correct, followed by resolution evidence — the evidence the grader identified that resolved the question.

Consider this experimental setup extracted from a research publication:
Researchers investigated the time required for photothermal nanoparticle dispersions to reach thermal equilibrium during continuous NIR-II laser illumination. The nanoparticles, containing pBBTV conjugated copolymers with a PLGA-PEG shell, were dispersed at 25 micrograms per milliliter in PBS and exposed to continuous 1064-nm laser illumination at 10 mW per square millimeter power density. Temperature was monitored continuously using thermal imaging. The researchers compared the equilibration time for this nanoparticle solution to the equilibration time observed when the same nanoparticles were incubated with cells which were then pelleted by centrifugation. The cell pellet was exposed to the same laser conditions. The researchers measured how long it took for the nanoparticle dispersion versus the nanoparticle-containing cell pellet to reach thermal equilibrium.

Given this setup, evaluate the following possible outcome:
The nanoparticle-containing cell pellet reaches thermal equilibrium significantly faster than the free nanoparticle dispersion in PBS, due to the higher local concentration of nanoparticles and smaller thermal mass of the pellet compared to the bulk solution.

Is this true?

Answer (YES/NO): YES